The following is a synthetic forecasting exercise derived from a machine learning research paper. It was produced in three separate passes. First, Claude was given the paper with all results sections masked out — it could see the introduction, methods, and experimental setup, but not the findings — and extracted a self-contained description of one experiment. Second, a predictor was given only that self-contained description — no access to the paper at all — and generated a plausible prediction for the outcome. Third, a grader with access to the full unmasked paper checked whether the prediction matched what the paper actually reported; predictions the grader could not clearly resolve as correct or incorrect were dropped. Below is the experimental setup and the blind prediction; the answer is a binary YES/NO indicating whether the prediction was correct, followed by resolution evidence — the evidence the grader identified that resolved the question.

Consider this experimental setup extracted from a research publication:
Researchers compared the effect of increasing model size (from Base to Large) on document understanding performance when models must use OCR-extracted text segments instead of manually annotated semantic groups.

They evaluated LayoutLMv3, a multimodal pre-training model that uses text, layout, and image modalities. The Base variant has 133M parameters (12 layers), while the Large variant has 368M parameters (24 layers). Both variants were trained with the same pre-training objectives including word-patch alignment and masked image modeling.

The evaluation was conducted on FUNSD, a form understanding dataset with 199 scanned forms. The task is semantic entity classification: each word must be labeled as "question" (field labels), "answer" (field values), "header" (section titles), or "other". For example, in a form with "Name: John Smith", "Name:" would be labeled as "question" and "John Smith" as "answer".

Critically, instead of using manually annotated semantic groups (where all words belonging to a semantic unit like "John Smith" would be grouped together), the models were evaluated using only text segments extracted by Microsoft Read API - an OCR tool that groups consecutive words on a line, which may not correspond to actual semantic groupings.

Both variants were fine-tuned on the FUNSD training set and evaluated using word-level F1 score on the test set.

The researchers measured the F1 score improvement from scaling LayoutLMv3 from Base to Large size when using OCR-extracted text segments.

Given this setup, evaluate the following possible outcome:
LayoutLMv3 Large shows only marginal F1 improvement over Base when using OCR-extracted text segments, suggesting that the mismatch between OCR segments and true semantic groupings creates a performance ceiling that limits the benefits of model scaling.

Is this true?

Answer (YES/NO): NO